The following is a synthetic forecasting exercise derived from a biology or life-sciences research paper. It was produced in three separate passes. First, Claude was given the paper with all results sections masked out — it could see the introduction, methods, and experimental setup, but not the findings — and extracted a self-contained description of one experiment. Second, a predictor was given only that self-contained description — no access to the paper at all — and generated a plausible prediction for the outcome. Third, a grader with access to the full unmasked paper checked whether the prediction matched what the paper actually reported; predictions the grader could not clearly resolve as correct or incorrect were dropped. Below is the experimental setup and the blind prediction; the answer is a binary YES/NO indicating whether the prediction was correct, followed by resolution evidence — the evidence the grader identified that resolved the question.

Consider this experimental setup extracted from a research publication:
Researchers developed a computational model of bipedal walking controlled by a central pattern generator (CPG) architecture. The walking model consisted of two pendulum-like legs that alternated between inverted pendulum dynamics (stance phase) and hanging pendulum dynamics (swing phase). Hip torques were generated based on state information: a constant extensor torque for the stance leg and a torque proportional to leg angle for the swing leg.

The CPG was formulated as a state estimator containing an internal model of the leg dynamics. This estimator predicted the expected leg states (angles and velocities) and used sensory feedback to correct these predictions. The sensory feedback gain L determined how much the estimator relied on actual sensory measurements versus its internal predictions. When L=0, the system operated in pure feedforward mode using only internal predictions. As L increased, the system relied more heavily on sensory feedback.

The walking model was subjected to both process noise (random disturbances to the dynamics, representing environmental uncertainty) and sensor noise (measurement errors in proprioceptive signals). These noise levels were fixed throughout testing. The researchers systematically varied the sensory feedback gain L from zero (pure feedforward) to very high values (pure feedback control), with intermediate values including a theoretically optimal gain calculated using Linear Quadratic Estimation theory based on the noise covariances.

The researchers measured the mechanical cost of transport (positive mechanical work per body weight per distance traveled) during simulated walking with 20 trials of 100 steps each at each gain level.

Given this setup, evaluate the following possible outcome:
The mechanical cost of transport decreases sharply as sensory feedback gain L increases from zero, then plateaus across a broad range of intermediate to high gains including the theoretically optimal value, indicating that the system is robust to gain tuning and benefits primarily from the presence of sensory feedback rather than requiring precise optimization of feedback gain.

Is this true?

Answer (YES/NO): NO